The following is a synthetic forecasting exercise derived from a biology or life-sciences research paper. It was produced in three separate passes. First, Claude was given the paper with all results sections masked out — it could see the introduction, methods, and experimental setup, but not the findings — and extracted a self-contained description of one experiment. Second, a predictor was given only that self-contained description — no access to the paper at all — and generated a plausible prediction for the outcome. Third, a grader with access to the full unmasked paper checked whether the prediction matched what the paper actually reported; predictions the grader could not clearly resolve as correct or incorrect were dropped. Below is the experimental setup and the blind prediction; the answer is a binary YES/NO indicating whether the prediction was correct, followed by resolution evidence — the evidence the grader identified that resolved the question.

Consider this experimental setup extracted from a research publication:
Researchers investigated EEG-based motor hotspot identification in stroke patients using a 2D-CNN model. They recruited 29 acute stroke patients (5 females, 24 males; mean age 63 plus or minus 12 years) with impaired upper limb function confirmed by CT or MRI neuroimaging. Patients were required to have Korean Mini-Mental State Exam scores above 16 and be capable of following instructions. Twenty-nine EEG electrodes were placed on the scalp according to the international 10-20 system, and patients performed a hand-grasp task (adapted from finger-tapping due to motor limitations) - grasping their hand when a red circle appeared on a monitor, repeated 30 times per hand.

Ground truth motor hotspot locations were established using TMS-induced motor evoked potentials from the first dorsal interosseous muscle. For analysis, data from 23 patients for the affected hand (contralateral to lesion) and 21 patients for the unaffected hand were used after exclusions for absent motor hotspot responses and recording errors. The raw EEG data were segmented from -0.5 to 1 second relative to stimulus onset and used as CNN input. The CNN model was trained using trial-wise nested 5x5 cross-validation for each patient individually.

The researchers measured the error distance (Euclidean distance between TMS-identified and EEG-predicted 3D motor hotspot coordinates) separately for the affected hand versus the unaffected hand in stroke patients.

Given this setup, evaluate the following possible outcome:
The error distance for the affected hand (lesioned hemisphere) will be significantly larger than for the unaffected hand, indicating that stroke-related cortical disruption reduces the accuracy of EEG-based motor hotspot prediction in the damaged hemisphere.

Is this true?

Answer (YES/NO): NO